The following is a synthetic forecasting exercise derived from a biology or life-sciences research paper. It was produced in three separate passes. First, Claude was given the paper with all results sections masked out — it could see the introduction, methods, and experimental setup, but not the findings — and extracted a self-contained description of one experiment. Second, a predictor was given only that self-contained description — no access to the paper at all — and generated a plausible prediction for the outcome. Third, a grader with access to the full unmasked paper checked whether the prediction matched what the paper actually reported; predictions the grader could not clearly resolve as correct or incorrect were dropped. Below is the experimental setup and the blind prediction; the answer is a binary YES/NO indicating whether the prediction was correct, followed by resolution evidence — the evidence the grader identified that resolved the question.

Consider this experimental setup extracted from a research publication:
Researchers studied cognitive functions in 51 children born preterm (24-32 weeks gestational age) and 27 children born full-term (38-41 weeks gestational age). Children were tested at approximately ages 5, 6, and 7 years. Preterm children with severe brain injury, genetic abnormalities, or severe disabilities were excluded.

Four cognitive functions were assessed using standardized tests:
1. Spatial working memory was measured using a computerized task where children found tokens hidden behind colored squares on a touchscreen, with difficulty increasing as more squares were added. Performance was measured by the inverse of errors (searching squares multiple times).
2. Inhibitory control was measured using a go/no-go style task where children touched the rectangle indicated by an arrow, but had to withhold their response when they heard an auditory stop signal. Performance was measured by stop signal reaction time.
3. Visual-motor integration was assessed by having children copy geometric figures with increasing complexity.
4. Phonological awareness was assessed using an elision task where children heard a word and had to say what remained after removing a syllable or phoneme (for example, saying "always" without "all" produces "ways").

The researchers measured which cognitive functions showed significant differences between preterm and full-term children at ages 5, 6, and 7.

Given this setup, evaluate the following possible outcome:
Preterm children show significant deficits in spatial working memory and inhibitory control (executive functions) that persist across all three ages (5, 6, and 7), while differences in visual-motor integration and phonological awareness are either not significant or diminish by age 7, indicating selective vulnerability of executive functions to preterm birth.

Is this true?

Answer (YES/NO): NO